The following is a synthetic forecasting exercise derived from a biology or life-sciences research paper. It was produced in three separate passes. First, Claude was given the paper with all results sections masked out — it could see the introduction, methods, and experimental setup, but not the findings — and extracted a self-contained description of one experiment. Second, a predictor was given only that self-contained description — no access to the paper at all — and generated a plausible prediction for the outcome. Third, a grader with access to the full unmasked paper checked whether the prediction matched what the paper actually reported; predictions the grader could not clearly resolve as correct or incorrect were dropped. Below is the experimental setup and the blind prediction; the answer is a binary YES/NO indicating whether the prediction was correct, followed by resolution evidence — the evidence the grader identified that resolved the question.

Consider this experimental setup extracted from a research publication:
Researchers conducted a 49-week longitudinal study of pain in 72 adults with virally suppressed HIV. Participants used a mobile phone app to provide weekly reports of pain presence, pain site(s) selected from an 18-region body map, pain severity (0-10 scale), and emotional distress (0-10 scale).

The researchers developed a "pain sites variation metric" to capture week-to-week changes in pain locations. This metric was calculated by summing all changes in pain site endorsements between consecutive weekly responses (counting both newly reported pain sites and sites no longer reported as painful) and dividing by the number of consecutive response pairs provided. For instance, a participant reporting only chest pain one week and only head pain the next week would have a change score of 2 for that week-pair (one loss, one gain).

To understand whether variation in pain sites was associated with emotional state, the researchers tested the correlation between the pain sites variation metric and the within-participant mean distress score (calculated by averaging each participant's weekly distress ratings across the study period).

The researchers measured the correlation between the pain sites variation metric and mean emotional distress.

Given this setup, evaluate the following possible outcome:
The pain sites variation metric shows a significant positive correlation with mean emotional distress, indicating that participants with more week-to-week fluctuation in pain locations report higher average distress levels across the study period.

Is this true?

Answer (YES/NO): YES